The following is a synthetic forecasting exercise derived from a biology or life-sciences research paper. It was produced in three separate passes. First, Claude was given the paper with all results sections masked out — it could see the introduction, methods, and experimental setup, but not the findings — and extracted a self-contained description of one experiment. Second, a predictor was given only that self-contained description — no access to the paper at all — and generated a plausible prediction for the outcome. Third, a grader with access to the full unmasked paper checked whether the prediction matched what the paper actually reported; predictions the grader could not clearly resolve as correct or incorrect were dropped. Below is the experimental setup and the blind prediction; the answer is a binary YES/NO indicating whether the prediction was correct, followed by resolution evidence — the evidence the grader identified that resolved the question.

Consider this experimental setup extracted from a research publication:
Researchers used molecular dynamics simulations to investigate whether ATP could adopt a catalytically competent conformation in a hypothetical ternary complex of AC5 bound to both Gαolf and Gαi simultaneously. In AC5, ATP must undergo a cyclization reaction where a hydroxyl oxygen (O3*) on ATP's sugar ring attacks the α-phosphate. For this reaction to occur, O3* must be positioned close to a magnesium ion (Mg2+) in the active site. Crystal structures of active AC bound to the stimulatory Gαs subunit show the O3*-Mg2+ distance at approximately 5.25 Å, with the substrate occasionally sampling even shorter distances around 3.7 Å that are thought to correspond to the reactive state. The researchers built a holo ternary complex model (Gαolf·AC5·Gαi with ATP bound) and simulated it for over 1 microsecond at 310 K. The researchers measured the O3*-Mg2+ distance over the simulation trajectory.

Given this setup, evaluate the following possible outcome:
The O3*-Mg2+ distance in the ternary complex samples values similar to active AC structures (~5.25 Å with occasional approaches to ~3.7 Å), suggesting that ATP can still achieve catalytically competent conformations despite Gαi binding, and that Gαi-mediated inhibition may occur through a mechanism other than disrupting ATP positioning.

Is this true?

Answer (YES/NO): NO